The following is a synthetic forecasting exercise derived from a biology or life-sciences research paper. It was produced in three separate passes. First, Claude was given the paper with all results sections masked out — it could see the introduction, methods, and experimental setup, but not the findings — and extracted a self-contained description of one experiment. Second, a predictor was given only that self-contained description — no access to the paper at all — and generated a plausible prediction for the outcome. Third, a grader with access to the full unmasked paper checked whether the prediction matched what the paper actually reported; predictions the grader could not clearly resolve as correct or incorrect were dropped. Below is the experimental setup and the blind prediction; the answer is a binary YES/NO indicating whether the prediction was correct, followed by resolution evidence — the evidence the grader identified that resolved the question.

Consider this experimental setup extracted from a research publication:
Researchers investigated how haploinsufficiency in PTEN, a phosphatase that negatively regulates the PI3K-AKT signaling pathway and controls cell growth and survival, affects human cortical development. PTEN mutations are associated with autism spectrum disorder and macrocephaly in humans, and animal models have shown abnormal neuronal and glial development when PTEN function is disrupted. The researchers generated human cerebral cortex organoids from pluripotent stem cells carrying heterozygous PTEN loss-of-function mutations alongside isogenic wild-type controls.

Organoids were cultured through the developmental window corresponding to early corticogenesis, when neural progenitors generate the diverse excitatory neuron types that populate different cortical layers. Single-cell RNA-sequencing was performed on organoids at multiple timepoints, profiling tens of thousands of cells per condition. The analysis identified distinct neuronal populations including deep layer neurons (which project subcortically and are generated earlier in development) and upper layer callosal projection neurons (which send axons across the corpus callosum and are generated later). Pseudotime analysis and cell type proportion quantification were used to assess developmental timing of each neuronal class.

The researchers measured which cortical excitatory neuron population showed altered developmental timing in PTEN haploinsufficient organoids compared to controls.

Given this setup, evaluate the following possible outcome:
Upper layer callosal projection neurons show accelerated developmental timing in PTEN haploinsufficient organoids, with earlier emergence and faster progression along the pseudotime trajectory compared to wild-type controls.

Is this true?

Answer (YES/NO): YES